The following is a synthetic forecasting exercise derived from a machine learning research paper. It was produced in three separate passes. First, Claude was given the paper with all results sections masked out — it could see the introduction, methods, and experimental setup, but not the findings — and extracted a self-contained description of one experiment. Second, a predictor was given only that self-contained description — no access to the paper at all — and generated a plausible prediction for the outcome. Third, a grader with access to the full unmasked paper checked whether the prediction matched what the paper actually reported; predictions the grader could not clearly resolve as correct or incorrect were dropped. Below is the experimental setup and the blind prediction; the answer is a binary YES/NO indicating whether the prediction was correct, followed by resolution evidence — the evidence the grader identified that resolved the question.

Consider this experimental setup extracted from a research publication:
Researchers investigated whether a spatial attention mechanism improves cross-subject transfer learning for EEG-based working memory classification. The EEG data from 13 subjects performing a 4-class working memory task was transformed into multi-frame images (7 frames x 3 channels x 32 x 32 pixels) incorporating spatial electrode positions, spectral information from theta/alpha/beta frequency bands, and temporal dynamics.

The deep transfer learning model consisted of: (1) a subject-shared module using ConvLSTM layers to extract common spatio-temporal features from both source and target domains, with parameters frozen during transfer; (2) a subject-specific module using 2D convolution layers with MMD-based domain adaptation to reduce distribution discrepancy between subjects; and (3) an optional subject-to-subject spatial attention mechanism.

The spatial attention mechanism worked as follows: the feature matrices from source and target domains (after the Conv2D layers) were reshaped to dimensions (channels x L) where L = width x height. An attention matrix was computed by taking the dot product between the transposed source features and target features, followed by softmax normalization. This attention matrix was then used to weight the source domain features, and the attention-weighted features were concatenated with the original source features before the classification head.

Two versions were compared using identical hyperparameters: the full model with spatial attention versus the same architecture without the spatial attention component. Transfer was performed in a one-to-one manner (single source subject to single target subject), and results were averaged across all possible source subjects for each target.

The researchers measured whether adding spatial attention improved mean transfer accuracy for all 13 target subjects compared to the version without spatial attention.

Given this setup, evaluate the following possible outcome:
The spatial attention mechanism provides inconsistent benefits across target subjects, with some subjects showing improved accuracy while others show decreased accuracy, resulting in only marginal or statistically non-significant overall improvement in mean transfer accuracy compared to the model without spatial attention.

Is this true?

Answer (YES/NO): NO